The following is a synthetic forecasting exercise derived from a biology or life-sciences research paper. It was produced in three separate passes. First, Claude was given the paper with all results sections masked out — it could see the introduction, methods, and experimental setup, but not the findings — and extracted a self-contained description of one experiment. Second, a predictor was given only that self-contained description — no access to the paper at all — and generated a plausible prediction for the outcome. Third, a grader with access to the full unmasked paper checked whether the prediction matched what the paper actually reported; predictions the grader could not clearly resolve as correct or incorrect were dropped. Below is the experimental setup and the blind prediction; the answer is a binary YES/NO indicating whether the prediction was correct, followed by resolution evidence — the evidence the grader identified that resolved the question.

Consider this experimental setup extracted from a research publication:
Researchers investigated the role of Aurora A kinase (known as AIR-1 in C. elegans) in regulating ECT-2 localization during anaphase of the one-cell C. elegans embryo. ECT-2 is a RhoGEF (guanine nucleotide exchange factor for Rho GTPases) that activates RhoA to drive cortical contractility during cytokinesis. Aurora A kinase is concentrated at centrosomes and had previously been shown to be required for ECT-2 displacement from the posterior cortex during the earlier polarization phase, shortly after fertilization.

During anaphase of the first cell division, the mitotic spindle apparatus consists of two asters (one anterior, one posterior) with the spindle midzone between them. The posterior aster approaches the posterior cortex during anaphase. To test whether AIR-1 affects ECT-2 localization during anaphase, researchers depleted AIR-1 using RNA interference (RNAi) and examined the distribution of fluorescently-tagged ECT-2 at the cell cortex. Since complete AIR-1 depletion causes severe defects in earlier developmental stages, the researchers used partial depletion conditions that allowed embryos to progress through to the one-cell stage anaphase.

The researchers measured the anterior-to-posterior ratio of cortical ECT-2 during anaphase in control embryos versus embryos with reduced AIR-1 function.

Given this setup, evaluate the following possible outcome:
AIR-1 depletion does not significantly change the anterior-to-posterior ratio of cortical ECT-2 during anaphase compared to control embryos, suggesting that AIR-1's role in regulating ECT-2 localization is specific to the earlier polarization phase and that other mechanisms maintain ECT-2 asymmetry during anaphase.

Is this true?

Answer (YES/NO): NO